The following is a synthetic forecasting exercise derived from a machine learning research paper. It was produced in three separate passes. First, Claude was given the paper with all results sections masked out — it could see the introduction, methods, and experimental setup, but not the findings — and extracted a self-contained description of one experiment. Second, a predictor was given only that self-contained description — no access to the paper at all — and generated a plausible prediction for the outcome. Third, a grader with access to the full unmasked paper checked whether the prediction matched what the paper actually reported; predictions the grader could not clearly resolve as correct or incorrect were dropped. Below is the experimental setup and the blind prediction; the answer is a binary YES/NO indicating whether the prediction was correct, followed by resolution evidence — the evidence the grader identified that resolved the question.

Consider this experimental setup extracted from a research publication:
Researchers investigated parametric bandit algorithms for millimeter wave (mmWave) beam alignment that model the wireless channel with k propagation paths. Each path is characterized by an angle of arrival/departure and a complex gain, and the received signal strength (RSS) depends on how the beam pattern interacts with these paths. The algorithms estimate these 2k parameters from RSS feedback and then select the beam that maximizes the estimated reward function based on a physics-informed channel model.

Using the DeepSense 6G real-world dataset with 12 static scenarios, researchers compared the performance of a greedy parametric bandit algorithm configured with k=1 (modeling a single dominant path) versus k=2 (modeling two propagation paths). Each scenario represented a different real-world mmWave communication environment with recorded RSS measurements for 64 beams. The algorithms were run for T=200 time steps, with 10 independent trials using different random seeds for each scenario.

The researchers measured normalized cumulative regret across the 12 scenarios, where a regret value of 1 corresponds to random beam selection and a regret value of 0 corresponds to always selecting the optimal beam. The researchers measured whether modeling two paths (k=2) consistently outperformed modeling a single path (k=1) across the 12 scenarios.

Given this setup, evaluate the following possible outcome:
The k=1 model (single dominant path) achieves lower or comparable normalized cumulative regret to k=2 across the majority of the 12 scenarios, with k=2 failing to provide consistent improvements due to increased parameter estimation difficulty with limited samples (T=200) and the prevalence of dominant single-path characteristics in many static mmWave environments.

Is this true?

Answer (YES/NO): NO